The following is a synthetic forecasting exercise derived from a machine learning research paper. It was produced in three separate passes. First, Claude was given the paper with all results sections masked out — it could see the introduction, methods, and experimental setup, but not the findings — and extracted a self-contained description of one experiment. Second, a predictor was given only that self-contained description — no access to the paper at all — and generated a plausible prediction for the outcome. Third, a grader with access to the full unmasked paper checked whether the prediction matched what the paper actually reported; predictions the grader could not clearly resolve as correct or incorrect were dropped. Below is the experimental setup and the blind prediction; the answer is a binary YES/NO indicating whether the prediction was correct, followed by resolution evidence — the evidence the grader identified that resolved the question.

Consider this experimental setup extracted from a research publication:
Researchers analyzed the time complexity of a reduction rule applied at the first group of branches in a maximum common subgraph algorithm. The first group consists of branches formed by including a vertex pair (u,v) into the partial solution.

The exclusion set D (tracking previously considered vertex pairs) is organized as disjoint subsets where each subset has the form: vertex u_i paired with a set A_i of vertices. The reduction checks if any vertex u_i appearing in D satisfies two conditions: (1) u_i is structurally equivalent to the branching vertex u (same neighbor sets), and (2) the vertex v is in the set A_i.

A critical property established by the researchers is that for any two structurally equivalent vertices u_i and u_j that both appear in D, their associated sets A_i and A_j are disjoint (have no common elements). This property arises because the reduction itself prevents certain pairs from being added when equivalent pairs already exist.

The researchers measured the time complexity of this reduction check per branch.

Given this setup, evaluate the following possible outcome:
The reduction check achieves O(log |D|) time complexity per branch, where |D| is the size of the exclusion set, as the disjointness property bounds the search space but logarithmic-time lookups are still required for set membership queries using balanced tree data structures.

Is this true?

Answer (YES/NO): NO